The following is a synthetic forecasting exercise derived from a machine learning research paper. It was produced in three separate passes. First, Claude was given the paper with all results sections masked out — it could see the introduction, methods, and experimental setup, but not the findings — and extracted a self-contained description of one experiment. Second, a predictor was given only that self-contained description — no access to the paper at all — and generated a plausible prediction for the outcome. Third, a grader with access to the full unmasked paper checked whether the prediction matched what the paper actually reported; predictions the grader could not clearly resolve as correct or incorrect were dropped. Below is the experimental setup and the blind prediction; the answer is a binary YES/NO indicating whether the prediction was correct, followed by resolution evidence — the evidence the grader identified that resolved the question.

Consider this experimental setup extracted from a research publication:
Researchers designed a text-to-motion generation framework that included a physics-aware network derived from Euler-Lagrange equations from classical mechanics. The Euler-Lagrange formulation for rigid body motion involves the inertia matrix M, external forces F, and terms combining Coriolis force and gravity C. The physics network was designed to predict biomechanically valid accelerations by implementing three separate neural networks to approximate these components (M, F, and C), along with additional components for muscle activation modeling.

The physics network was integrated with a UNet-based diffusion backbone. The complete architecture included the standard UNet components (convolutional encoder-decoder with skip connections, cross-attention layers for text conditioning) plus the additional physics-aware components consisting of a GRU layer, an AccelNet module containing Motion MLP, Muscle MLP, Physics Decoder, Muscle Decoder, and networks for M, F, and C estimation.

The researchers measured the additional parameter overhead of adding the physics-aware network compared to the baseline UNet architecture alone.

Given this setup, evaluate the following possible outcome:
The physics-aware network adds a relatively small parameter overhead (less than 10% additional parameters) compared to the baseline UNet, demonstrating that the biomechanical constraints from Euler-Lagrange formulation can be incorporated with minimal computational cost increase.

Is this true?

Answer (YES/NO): YES